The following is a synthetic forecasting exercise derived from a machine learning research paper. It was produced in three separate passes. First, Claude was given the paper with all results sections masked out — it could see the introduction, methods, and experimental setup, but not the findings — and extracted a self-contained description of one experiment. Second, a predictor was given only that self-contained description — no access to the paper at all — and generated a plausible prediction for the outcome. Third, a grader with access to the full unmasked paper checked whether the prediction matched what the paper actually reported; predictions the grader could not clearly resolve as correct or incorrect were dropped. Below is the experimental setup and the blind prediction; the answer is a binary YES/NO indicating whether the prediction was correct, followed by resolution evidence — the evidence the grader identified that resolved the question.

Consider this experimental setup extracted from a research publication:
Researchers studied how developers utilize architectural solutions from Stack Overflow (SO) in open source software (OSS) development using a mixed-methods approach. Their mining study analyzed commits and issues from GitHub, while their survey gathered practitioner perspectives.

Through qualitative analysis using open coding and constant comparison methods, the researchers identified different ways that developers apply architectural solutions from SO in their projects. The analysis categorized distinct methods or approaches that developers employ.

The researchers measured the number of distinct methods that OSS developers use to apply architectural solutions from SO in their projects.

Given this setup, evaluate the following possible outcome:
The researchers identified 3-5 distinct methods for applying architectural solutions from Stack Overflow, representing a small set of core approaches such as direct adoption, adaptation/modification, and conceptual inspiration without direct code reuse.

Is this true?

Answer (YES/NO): YES